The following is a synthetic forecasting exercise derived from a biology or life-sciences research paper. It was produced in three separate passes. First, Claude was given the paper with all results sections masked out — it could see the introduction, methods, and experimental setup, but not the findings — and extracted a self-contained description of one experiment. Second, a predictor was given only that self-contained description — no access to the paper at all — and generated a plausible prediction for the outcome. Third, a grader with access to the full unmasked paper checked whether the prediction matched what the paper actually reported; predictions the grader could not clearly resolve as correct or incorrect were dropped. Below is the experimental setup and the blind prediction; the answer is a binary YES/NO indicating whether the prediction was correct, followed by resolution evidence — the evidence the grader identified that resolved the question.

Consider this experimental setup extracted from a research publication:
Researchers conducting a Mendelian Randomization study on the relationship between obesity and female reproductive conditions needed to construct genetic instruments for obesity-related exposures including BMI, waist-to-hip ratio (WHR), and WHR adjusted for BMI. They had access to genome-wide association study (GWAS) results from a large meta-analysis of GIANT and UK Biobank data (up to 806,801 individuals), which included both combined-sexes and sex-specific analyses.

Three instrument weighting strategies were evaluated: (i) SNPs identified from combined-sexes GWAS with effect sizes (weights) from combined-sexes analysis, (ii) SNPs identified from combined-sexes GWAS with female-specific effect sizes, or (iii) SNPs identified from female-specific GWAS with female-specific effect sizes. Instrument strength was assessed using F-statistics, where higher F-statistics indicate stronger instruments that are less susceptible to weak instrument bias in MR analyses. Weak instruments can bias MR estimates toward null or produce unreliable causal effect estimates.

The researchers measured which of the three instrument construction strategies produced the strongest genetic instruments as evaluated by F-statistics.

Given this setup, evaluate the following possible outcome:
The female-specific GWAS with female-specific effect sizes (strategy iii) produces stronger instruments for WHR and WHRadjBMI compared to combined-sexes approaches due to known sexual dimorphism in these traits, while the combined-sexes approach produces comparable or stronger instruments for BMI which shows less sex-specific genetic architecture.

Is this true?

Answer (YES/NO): NO